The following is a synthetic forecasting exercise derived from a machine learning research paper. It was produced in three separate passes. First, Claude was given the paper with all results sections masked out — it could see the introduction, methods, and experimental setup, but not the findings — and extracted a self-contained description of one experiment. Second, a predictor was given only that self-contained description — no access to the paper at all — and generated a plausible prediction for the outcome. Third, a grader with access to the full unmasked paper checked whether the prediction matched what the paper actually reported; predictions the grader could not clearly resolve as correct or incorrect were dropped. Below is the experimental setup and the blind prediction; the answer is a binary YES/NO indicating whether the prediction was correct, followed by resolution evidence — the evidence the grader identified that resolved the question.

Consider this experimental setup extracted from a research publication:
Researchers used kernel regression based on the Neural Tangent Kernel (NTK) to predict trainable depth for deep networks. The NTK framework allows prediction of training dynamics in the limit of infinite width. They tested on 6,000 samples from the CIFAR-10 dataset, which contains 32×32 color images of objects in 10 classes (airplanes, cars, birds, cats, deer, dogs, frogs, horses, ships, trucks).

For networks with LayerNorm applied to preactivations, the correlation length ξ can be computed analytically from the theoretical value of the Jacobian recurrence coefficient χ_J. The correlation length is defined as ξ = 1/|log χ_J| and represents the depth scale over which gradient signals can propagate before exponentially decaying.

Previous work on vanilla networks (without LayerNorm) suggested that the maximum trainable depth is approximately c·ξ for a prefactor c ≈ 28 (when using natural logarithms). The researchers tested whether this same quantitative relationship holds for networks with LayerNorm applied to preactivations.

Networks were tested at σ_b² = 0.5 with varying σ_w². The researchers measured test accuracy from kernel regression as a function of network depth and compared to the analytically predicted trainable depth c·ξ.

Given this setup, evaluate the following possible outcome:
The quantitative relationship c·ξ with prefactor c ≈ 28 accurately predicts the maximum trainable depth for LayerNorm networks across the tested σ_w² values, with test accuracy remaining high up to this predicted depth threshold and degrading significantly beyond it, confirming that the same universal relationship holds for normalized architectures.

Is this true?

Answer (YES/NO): YES